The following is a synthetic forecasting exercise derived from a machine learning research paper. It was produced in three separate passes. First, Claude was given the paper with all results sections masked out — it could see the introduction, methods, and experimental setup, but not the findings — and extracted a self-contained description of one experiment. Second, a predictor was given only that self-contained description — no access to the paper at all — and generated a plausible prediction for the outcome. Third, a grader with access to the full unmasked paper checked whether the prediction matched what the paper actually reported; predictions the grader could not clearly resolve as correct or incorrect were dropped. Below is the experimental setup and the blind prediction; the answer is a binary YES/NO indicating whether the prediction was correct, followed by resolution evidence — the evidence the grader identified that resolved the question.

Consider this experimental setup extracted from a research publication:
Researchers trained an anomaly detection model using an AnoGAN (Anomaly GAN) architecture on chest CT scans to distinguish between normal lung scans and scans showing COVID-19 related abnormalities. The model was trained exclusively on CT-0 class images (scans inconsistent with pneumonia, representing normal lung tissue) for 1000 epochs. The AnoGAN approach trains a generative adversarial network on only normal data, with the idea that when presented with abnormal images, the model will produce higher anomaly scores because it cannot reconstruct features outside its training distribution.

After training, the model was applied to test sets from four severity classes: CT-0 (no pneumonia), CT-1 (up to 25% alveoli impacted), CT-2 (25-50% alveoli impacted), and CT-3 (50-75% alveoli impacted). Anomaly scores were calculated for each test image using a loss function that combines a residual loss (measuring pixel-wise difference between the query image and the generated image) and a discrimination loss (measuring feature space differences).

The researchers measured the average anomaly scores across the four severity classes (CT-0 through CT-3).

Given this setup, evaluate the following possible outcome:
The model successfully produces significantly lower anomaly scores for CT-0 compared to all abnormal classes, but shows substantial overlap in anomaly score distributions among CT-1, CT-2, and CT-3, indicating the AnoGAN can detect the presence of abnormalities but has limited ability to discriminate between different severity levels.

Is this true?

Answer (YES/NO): NO